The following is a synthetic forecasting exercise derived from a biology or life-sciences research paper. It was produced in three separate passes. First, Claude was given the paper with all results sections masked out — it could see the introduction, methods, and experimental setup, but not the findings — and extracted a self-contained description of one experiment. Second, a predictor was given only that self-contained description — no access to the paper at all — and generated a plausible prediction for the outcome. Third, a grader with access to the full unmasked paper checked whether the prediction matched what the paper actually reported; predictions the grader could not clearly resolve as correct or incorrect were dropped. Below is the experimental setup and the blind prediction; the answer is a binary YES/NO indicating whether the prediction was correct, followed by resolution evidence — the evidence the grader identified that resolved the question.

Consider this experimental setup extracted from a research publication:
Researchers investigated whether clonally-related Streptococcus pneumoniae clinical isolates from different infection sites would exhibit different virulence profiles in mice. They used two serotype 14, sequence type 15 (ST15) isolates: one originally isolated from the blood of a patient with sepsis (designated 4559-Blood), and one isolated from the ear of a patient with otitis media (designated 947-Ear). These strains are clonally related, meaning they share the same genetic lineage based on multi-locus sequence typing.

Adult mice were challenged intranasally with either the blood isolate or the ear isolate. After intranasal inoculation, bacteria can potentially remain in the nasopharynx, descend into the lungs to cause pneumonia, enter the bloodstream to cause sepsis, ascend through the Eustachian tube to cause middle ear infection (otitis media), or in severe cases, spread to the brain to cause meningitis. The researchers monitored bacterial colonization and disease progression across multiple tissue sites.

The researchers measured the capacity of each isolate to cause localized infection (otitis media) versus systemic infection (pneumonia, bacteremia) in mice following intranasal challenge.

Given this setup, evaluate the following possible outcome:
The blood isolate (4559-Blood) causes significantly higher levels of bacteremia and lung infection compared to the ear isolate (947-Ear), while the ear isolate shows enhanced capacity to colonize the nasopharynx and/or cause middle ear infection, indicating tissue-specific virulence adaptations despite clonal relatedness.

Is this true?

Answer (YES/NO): YES